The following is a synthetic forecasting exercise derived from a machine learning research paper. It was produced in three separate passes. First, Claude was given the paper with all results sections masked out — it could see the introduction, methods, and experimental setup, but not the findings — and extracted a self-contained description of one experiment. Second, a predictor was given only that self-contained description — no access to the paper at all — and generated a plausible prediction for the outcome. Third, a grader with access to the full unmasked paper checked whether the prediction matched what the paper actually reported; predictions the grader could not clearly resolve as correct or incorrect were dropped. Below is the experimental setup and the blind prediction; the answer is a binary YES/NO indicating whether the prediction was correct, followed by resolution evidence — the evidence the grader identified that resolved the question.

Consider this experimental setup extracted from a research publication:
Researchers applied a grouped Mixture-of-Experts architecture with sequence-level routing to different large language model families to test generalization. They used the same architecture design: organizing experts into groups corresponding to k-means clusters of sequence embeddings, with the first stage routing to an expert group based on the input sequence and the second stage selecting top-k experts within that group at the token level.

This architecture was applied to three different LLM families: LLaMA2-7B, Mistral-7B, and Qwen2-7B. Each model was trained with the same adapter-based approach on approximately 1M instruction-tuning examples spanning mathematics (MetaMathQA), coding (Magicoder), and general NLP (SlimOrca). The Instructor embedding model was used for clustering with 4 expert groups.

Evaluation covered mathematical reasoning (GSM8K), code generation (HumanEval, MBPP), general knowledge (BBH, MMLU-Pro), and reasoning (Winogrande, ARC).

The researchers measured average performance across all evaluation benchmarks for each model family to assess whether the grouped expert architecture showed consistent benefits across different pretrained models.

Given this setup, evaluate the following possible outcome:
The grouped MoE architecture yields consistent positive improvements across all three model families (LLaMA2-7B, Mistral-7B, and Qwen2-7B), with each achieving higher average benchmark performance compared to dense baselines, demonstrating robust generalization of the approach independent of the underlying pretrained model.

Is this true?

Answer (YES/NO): YES